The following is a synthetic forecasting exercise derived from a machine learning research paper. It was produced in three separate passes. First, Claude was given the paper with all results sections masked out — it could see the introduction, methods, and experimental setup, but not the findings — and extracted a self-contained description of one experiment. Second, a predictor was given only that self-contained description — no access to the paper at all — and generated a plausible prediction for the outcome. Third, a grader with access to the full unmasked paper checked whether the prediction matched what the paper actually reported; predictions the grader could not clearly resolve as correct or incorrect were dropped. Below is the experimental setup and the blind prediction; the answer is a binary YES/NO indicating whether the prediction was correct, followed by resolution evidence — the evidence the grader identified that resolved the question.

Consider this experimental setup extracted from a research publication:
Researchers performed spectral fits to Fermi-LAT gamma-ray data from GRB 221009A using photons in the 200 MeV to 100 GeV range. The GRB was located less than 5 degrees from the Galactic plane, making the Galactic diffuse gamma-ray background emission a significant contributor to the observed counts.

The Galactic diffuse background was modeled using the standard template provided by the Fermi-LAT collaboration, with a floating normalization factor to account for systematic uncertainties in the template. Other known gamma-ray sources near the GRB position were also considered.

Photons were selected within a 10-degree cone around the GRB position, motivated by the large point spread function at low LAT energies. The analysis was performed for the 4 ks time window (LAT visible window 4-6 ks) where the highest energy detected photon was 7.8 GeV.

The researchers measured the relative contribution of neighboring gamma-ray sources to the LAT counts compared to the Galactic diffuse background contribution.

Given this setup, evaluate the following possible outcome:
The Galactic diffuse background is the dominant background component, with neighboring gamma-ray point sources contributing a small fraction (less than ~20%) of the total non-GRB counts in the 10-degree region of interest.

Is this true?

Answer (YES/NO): YES